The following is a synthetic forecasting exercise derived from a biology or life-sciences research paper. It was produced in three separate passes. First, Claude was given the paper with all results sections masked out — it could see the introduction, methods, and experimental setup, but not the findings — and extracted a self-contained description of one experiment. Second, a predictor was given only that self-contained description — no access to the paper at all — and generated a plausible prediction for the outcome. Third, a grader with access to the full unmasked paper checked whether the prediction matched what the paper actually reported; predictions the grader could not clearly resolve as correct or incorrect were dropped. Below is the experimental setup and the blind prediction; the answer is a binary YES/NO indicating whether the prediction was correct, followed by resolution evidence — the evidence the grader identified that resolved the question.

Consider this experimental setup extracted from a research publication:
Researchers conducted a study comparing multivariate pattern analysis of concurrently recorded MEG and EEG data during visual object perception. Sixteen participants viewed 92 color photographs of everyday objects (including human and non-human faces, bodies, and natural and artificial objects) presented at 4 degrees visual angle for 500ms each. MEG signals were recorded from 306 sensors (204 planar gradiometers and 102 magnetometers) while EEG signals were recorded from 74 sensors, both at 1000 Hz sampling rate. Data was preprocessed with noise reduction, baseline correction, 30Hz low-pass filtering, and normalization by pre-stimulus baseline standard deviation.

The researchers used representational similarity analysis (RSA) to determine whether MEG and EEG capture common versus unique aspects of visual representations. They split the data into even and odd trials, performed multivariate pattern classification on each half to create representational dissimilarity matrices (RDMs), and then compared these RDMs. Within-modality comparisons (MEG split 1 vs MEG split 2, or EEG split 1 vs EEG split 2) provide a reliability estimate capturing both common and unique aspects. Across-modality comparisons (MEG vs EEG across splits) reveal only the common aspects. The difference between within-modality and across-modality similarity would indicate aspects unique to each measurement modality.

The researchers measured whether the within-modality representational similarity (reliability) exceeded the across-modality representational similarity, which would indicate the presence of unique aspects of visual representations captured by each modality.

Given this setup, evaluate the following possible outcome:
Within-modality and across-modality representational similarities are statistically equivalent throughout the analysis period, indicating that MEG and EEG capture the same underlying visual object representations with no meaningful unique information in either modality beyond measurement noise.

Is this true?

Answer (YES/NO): NO